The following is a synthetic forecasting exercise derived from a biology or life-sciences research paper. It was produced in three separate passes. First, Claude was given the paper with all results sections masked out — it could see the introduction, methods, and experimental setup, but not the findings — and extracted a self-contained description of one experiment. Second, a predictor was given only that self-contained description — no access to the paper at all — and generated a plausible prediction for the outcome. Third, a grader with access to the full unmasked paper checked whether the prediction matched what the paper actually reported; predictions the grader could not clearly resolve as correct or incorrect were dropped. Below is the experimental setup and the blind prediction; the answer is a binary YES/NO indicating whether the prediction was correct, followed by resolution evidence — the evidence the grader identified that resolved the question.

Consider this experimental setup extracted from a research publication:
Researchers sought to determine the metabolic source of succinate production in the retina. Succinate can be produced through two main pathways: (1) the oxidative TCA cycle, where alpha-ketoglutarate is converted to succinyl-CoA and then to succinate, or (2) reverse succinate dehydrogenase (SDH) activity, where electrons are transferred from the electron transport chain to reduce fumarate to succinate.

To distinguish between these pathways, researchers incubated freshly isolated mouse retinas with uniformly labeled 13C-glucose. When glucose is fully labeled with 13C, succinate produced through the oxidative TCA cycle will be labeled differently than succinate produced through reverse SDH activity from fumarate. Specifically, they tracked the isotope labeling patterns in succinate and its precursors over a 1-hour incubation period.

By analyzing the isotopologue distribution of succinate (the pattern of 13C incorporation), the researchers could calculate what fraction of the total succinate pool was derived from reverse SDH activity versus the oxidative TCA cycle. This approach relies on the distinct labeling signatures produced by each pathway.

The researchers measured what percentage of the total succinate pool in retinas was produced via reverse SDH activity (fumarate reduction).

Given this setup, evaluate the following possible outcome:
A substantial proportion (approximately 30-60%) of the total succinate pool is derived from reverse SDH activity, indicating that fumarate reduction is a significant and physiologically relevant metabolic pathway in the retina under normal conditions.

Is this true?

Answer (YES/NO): YES